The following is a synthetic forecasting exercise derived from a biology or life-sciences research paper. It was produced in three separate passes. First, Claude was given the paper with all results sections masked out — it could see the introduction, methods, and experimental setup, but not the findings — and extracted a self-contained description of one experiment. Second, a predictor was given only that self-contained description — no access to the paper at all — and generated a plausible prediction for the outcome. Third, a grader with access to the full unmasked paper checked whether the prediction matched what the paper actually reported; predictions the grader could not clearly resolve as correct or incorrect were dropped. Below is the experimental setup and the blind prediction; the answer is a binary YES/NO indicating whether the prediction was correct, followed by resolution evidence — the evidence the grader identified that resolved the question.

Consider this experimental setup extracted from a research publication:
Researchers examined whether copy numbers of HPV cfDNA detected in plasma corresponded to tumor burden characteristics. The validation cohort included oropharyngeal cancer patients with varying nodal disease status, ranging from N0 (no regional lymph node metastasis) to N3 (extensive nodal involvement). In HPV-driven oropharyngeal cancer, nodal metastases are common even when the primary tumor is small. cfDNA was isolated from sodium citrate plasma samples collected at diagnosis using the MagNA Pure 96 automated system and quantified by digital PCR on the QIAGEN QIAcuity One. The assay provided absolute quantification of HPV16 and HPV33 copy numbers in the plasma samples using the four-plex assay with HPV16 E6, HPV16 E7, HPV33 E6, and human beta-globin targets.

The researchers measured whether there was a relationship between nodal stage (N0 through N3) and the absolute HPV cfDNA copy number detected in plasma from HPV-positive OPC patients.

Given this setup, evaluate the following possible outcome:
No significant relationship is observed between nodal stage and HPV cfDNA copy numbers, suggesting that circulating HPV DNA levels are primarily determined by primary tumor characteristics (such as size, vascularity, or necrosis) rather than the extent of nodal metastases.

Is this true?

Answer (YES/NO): NO